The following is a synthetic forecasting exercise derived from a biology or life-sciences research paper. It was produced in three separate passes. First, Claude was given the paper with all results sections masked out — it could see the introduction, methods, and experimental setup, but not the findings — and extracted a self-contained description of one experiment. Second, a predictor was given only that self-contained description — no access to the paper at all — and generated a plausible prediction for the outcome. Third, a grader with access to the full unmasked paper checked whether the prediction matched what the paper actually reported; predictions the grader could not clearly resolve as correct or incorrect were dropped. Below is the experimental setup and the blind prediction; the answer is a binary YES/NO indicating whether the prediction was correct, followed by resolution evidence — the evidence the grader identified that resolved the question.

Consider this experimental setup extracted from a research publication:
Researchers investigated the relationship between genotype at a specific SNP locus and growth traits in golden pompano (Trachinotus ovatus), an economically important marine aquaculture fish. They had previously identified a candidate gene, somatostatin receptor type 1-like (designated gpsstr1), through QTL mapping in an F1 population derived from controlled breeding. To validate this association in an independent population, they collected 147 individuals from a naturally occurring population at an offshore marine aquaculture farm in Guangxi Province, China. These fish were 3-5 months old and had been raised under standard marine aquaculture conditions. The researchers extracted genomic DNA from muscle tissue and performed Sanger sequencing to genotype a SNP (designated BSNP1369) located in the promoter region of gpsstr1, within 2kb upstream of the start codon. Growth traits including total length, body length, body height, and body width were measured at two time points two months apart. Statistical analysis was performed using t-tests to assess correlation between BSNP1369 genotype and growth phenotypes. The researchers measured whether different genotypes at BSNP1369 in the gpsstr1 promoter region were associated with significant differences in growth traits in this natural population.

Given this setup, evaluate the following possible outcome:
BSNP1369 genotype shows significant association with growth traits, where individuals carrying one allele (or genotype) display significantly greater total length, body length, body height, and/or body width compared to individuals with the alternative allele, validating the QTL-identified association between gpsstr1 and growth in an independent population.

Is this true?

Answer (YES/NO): YES